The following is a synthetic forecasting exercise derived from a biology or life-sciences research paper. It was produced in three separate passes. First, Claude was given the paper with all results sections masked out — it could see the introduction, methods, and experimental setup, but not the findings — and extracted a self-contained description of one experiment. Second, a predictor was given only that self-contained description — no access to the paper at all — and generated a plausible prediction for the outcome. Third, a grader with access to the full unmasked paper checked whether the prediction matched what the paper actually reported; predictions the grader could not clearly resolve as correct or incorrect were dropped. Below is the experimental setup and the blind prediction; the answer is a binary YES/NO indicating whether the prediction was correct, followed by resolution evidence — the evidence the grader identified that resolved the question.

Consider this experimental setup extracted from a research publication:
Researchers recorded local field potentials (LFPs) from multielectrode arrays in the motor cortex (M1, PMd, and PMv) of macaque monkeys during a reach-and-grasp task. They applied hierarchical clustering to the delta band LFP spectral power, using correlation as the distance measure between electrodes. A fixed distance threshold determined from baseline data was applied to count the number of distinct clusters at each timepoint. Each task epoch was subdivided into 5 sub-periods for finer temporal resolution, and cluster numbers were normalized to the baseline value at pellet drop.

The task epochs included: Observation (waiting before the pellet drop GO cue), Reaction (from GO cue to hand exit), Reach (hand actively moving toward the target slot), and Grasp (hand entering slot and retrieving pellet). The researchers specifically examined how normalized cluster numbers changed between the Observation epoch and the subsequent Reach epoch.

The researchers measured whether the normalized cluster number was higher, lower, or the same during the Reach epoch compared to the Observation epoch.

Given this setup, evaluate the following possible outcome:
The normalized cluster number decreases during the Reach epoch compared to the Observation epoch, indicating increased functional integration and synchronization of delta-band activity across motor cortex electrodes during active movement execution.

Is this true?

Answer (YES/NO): YES